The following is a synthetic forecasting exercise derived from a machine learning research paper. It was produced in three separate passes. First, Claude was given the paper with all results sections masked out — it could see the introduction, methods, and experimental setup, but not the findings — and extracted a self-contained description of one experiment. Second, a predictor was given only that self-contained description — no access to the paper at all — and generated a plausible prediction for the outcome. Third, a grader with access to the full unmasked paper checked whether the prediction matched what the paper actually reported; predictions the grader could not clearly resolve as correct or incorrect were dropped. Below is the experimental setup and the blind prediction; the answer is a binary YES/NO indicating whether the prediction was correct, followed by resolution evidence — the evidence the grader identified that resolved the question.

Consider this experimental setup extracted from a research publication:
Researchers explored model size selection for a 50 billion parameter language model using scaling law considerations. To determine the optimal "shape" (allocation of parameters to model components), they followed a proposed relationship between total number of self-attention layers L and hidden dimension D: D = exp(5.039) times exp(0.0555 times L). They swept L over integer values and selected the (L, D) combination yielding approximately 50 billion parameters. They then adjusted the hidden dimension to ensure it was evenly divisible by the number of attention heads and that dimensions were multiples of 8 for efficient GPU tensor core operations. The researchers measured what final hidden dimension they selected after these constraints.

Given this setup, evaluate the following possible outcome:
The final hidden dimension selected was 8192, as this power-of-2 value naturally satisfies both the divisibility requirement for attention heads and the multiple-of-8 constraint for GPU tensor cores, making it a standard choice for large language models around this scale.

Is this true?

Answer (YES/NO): NO